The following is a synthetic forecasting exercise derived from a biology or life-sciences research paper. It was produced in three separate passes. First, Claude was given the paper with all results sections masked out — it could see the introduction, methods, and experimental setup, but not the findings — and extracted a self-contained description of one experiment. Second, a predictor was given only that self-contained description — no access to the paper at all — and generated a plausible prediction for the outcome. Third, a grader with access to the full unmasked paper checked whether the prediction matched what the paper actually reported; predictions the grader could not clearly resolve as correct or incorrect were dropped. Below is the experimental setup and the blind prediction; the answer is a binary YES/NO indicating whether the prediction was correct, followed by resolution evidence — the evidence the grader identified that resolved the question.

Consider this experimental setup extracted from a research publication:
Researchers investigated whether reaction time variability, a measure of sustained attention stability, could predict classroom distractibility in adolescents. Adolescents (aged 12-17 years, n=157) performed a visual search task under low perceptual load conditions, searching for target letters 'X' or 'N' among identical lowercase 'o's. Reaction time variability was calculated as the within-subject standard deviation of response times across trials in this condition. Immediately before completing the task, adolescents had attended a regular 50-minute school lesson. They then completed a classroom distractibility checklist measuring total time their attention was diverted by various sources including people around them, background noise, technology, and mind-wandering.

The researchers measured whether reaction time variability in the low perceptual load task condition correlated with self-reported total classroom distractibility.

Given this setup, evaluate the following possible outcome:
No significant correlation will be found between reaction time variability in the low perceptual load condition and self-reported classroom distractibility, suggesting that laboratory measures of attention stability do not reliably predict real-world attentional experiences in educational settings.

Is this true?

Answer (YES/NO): NO